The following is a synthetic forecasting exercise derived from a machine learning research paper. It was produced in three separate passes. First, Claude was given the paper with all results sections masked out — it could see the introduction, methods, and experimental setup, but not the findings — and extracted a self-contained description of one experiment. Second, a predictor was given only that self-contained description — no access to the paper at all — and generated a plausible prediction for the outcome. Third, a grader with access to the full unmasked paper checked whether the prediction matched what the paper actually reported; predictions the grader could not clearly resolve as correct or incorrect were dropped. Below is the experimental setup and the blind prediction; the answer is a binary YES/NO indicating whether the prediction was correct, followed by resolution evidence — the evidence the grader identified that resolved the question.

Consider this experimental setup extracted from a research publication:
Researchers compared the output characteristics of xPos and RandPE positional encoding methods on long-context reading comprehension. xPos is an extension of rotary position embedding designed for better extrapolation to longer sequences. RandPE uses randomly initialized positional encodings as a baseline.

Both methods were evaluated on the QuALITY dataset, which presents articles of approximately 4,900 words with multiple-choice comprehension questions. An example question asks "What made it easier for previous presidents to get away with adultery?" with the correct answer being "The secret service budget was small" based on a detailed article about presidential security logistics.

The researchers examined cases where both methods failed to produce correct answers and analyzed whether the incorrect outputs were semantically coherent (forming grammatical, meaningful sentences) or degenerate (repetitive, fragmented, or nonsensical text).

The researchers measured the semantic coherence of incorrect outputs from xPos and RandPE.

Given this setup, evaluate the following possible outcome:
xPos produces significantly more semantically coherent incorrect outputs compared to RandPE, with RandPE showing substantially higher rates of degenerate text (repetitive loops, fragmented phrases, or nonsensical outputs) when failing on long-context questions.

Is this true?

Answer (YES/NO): NO